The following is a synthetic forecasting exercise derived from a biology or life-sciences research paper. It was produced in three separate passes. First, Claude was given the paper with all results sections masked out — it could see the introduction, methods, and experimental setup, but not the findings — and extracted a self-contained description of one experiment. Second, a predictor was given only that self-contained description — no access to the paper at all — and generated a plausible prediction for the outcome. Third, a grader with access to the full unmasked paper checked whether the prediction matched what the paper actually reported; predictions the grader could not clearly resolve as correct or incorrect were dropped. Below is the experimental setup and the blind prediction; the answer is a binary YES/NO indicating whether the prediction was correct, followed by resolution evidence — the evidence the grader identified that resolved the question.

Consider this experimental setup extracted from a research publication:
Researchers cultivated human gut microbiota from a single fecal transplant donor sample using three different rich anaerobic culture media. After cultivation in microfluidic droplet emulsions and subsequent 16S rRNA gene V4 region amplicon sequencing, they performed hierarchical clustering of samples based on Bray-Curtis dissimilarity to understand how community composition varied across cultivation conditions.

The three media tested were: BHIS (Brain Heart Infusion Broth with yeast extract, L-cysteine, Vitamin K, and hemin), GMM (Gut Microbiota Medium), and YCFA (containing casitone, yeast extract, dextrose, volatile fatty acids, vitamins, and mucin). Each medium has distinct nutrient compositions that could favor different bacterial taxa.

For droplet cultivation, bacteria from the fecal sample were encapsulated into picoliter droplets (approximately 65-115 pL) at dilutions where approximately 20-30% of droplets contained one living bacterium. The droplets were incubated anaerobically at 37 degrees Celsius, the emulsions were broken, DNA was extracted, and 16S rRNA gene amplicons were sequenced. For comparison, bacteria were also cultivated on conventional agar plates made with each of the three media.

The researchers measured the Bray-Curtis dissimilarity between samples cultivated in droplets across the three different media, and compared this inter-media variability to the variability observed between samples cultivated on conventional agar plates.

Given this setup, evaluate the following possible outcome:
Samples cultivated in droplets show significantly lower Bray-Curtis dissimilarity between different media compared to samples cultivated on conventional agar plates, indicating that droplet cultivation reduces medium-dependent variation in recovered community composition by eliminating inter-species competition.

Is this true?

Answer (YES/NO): YES